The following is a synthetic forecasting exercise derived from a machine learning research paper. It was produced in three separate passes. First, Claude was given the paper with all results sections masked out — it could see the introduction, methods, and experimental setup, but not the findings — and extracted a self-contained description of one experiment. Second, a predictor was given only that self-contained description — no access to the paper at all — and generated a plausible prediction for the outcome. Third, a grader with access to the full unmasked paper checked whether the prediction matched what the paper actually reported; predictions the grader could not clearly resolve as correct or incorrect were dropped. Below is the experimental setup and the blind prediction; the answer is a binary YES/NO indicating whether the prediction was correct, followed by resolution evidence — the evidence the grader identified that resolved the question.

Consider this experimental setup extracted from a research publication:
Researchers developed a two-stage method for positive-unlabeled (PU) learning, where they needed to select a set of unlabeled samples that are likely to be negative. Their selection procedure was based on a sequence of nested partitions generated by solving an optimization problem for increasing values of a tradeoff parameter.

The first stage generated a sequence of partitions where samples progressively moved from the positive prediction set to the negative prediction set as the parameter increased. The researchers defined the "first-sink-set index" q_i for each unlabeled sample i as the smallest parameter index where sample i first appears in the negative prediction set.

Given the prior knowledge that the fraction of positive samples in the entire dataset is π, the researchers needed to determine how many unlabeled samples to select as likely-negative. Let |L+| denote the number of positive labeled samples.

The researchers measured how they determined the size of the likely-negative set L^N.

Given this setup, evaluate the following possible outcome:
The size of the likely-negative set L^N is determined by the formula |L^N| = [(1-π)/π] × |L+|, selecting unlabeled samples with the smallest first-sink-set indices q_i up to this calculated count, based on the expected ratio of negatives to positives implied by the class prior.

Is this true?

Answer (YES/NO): YES